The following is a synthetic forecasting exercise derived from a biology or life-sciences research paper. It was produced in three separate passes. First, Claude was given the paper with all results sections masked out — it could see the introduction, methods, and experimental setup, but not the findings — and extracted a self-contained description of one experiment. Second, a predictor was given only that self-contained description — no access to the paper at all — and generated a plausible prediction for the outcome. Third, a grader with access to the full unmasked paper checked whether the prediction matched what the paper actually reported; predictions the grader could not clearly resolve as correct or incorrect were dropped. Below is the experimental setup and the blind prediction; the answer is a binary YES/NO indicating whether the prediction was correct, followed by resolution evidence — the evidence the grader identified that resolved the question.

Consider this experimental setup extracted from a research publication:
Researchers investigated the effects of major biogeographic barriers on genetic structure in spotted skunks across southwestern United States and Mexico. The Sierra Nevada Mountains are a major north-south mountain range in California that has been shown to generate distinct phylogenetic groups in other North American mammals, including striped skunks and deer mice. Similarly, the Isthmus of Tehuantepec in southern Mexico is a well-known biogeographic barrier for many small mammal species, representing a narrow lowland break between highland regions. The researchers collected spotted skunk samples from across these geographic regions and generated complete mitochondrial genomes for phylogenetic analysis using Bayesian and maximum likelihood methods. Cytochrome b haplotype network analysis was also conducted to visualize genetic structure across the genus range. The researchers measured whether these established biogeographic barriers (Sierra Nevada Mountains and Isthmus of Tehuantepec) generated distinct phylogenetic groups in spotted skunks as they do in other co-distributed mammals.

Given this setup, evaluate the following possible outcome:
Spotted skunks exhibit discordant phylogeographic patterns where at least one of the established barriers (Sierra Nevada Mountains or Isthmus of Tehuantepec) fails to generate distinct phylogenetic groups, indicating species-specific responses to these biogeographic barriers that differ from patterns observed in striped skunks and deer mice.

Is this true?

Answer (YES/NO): YES